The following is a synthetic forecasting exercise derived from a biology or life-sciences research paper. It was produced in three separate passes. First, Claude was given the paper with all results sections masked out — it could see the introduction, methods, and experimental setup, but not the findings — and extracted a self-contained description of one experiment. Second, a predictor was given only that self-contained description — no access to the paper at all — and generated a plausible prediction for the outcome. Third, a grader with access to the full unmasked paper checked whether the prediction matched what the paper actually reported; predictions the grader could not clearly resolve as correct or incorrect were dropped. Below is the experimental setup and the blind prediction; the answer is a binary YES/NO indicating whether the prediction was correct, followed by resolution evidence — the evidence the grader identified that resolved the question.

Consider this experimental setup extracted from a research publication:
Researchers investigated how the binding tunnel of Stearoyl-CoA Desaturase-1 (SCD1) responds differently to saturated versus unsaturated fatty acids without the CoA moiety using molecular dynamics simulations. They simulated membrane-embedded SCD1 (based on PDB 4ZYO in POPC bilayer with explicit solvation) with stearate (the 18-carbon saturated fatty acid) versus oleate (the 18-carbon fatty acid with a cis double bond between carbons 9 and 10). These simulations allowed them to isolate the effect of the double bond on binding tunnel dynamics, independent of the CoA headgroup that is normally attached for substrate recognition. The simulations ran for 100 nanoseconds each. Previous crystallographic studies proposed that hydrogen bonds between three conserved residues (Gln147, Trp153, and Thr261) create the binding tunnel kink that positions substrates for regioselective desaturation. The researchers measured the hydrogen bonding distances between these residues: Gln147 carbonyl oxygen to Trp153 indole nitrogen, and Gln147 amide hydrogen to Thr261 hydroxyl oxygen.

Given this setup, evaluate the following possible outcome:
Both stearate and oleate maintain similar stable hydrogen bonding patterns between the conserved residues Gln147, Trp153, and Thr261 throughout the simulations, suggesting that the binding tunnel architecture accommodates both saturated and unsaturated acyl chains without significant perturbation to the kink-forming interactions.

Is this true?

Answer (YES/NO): YES